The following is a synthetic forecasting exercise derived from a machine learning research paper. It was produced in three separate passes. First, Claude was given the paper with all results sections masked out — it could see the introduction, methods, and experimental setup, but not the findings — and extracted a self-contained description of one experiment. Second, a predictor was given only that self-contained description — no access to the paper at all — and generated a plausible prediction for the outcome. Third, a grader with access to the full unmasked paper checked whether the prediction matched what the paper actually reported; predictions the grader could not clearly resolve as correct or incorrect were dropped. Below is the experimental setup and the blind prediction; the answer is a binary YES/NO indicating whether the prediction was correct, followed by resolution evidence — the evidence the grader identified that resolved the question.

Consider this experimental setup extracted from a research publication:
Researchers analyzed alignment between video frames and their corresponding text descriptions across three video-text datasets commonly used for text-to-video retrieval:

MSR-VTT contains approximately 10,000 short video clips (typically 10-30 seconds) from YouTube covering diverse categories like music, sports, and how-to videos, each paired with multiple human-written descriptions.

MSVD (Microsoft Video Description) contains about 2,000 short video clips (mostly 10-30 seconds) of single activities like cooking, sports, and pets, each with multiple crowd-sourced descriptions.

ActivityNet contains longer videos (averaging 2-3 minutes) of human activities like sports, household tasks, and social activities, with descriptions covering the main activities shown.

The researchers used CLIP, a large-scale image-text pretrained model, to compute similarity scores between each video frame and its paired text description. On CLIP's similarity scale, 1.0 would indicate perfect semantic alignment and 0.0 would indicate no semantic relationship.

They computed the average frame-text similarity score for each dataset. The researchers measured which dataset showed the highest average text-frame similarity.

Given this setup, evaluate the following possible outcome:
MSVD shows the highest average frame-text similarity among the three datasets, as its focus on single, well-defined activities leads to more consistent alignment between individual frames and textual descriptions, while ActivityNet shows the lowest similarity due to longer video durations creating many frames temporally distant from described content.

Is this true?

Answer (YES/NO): NO